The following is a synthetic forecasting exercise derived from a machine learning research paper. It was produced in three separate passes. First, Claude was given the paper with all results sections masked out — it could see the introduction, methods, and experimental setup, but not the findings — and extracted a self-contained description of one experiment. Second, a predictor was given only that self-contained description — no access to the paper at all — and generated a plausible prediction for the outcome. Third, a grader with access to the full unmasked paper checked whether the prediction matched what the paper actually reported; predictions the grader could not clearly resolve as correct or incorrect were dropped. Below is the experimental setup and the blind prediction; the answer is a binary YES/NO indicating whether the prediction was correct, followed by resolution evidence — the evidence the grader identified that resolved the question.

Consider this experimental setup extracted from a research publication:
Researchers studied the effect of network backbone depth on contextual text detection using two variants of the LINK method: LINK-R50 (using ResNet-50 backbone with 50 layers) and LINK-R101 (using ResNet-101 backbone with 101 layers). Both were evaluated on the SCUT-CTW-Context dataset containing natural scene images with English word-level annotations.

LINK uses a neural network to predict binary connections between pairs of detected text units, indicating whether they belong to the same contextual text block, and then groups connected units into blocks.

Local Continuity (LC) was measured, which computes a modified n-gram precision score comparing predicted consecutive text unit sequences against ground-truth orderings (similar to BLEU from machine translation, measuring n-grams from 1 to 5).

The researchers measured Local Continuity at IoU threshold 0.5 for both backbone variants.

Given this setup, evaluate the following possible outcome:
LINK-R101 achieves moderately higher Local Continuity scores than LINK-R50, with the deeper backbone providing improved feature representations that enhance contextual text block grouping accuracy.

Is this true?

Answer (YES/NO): NO